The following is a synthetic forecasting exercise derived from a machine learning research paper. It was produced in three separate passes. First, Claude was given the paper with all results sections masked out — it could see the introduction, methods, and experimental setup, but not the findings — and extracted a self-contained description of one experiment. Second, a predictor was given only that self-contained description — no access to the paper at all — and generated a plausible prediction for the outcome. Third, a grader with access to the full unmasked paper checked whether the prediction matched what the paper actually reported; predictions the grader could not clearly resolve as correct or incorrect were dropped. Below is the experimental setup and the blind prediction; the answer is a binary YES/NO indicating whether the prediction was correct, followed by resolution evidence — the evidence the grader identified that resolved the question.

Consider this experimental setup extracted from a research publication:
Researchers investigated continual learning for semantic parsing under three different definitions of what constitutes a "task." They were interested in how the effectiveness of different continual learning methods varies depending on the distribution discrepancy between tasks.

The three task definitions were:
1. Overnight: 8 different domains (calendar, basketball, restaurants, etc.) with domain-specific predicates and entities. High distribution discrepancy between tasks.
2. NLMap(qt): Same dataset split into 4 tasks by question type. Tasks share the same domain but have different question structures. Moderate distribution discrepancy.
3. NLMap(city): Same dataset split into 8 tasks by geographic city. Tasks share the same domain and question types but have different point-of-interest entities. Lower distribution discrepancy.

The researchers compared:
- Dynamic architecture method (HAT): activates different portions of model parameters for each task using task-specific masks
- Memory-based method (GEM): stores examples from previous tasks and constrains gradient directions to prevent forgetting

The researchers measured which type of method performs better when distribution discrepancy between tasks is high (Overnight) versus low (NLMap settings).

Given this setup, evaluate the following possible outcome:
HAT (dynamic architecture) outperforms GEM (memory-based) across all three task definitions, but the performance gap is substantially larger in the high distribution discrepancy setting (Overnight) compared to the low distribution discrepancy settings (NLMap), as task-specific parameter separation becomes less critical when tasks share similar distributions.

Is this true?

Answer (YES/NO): NO